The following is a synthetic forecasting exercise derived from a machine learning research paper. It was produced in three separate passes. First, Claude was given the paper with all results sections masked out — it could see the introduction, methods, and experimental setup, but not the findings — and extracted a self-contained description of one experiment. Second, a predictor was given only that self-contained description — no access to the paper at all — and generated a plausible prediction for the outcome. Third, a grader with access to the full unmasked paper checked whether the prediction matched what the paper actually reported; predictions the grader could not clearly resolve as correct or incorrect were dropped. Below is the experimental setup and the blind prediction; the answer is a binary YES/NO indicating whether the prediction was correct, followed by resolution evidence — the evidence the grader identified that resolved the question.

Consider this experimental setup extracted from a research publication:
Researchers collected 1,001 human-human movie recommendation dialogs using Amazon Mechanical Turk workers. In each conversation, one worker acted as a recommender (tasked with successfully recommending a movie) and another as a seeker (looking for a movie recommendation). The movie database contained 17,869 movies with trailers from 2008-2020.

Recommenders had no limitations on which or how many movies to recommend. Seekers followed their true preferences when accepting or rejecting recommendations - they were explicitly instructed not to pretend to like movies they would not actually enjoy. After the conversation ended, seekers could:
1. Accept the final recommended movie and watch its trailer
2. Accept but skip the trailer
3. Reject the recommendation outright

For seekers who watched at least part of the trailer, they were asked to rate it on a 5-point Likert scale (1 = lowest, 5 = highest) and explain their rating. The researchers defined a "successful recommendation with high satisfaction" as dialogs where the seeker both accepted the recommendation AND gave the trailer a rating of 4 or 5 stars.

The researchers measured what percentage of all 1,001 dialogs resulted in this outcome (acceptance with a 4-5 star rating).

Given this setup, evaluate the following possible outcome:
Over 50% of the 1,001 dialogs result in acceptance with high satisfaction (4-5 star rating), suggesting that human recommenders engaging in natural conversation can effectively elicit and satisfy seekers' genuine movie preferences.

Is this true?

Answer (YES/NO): YES